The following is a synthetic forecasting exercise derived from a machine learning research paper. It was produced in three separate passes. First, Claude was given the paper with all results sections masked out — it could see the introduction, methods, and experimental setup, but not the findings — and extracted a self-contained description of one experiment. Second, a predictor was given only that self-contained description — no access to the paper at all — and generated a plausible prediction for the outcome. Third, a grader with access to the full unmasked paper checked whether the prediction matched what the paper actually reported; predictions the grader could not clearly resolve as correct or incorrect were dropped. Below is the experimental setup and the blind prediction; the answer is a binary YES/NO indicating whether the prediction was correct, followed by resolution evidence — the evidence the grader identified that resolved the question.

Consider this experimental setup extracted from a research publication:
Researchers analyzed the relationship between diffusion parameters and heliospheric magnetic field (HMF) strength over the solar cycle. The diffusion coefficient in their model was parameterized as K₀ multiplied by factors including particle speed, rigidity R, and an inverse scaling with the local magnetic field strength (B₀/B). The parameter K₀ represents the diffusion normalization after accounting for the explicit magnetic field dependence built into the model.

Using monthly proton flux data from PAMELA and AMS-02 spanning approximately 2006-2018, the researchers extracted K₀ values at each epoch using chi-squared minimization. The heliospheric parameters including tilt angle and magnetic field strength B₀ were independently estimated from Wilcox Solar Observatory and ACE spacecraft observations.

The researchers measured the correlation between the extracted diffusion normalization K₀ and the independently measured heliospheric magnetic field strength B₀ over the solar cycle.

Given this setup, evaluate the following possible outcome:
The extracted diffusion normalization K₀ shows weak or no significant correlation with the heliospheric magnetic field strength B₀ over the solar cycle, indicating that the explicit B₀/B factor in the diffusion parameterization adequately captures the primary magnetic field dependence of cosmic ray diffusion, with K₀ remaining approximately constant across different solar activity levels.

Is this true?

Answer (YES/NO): NO